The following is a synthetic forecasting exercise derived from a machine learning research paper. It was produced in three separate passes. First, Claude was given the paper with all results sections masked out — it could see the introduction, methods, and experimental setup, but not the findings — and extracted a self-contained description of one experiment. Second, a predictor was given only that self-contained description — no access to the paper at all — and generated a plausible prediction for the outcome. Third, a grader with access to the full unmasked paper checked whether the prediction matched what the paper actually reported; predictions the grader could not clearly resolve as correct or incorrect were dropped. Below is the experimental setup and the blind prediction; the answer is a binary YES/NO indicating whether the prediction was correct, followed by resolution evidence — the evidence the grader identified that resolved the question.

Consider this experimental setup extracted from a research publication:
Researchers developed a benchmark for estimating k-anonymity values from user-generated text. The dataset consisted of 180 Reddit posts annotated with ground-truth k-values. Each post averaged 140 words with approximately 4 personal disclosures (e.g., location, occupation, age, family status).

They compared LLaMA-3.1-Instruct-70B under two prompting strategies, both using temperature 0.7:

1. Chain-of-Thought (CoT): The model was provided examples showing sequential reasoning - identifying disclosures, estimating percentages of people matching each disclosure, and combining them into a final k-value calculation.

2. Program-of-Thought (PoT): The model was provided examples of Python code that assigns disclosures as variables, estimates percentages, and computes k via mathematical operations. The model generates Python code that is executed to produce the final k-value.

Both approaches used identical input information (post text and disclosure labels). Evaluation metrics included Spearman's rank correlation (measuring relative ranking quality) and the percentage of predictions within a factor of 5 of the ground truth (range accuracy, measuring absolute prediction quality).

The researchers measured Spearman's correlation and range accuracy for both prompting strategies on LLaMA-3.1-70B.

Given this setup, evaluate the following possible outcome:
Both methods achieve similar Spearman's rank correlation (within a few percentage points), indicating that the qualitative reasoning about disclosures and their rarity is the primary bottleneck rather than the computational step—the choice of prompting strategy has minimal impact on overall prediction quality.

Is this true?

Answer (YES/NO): NO